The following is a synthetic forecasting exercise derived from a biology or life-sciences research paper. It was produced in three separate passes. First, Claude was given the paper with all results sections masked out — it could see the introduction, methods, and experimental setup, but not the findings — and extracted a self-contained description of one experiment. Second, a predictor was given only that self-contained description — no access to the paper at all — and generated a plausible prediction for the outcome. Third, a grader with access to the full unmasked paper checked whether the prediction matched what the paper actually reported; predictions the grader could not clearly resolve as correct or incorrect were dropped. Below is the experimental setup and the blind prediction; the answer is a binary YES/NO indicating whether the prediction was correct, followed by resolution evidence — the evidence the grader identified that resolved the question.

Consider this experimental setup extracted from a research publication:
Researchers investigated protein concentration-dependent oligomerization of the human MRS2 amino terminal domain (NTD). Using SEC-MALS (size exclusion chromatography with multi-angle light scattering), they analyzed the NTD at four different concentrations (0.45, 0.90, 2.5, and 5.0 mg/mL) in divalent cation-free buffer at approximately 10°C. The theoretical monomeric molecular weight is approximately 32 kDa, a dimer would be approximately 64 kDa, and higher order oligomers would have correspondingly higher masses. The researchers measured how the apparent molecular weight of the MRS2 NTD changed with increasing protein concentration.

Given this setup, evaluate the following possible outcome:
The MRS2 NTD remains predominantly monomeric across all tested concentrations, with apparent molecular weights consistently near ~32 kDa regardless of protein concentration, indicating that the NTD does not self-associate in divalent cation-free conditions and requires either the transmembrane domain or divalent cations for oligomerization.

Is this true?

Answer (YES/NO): NO